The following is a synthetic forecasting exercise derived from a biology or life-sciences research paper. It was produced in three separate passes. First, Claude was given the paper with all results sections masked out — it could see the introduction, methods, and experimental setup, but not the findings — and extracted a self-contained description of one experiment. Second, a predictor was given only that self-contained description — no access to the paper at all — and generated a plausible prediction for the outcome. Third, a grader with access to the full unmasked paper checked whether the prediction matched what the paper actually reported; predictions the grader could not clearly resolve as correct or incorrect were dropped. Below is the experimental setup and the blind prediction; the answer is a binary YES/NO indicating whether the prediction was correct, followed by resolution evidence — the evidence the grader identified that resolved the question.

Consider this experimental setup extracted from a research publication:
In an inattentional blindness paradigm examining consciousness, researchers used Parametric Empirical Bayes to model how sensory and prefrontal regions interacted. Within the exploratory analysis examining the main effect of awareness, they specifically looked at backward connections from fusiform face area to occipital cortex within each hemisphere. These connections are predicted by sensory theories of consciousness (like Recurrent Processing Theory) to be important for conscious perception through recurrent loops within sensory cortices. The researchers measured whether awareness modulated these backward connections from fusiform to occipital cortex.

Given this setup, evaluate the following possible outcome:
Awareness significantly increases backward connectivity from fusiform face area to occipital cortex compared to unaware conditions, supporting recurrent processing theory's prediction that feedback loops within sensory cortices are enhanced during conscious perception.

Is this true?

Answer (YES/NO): NO